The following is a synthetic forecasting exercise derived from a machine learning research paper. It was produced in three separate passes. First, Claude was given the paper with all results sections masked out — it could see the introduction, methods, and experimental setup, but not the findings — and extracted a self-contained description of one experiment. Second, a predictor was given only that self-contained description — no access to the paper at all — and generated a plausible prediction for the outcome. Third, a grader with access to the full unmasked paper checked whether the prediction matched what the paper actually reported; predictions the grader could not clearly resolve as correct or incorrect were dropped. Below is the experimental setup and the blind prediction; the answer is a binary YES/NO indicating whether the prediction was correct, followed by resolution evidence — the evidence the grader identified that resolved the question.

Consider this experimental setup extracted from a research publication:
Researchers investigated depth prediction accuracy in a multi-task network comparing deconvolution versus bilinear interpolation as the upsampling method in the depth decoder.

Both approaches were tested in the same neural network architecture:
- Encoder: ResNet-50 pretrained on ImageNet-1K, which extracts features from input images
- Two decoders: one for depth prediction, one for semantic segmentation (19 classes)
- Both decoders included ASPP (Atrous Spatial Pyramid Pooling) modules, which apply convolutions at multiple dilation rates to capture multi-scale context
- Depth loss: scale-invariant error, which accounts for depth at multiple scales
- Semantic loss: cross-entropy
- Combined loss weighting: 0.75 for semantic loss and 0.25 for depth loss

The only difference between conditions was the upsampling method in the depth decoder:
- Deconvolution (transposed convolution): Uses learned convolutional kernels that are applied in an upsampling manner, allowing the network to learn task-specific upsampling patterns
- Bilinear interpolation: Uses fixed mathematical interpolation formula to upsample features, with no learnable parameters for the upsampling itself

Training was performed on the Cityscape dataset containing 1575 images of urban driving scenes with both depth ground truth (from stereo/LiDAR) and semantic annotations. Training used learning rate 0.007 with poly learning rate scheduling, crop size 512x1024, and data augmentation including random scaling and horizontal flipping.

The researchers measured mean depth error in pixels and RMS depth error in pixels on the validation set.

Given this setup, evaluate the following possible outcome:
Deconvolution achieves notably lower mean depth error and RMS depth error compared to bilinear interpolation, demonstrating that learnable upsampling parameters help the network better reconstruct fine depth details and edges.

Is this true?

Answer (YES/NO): NO